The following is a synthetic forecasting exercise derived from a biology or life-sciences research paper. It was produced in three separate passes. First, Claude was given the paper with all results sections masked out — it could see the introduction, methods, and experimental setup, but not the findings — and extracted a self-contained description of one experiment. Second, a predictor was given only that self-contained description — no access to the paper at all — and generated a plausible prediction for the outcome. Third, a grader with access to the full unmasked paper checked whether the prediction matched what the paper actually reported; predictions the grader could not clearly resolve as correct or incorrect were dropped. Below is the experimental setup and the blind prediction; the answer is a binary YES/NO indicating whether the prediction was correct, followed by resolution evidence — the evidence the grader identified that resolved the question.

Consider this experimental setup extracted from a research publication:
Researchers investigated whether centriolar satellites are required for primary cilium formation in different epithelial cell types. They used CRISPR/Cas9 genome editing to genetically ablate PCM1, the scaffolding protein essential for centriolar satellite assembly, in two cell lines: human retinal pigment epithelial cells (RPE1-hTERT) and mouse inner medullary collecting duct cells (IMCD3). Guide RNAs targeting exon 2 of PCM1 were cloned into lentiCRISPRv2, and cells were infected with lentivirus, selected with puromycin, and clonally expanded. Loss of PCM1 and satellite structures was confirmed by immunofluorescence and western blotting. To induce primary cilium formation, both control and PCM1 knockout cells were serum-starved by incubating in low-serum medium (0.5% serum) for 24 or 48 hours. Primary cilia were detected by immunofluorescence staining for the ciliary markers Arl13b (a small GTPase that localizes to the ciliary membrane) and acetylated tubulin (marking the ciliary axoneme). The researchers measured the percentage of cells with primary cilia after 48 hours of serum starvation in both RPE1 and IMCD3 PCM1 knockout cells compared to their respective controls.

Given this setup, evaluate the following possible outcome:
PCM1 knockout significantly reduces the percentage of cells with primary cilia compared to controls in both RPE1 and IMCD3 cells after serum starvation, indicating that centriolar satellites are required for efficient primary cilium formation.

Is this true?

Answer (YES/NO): YES